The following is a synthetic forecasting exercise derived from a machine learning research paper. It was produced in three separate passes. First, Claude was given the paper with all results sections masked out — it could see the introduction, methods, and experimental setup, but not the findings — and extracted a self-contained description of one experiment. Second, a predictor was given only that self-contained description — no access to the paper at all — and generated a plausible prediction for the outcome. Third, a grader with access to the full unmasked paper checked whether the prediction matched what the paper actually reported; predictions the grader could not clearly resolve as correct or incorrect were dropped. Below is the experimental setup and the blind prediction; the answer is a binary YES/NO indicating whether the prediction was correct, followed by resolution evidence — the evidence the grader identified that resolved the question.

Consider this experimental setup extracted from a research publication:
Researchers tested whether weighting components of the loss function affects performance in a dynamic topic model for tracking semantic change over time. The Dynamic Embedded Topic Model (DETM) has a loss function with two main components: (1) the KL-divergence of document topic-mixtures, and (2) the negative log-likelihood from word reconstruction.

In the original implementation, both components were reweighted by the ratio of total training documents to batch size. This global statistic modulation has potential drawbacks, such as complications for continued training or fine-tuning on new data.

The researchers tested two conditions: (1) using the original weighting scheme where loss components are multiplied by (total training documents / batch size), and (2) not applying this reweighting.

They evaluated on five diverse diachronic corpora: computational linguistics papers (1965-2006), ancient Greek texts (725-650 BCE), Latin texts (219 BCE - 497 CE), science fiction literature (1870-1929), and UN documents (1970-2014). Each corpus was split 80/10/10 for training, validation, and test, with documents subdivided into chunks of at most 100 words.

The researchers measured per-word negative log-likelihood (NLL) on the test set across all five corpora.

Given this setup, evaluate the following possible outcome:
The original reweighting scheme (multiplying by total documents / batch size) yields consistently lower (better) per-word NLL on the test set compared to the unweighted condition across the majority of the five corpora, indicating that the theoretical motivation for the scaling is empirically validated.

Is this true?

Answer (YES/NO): NO